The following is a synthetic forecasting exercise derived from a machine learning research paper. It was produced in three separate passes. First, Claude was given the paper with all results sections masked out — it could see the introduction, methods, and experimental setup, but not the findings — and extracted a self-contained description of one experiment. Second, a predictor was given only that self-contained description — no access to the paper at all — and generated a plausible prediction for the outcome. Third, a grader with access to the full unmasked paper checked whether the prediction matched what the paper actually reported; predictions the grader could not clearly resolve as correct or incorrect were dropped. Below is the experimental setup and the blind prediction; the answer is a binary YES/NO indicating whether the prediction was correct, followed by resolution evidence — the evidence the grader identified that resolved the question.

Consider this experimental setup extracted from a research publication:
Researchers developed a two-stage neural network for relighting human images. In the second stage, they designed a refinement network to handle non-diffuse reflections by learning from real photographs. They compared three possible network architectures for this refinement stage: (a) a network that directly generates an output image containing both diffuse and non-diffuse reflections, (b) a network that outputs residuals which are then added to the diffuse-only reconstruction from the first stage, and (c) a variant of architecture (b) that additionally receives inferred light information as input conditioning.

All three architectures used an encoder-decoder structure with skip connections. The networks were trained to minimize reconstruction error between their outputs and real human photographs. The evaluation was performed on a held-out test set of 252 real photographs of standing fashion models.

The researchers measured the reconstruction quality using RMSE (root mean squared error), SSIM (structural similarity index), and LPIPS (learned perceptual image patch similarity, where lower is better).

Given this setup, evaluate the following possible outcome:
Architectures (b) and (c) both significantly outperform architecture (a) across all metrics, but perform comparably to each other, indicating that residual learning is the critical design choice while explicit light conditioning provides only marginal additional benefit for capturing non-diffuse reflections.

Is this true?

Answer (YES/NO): NO